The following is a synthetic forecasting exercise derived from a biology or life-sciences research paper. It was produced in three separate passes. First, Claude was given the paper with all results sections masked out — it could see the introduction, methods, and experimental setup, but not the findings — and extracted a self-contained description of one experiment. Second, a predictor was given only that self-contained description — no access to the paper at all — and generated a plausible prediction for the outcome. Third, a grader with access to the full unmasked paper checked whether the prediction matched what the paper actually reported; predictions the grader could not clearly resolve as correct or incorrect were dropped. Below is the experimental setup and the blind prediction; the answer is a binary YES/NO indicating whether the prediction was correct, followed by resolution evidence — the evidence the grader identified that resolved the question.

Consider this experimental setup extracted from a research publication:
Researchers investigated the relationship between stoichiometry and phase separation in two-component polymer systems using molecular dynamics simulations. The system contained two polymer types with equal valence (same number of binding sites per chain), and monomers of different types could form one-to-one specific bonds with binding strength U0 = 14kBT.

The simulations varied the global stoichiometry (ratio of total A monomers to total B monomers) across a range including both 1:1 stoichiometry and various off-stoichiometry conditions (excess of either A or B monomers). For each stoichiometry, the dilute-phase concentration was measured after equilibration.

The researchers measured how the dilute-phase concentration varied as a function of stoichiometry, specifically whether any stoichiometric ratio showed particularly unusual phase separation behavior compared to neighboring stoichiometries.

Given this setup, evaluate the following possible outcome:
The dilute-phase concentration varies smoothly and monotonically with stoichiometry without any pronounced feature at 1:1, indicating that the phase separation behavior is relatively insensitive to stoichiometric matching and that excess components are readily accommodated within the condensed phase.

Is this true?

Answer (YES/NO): NO